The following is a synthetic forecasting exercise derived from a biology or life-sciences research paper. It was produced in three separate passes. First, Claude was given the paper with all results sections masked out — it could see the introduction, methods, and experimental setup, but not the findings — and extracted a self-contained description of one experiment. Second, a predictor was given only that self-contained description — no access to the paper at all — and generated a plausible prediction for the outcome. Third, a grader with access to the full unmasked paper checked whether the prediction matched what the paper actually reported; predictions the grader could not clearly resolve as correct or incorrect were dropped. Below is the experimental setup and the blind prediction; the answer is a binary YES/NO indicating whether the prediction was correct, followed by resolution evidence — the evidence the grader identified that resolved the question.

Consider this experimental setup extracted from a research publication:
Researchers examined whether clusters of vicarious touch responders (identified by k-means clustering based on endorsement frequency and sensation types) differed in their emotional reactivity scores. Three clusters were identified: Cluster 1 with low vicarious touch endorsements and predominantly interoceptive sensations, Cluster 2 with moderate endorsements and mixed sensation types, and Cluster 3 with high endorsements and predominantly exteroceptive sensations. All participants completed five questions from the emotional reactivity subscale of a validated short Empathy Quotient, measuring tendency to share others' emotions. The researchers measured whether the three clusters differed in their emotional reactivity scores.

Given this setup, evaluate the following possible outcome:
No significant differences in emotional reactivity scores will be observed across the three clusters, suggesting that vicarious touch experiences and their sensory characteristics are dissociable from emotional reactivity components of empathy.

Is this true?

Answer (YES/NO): YES